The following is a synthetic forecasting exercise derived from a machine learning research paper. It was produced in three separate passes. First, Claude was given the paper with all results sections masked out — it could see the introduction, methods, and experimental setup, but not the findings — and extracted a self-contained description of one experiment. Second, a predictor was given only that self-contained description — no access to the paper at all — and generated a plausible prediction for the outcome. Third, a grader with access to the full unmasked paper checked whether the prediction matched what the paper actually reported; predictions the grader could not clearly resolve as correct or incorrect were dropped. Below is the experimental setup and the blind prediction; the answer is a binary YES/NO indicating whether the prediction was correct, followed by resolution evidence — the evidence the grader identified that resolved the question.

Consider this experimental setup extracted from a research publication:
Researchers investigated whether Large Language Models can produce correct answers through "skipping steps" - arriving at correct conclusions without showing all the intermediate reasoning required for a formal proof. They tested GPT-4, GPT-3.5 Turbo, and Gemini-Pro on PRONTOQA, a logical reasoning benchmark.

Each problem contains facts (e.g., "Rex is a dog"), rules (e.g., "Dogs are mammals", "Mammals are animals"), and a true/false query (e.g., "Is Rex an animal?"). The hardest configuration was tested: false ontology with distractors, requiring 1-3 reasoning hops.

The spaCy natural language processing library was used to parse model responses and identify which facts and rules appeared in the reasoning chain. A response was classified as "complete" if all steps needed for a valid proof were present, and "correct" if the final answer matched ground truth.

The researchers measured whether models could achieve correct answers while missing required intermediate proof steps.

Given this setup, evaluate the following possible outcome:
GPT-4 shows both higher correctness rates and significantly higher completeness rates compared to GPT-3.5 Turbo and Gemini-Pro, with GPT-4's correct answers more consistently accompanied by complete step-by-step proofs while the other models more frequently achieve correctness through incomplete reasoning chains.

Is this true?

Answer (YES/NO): YES